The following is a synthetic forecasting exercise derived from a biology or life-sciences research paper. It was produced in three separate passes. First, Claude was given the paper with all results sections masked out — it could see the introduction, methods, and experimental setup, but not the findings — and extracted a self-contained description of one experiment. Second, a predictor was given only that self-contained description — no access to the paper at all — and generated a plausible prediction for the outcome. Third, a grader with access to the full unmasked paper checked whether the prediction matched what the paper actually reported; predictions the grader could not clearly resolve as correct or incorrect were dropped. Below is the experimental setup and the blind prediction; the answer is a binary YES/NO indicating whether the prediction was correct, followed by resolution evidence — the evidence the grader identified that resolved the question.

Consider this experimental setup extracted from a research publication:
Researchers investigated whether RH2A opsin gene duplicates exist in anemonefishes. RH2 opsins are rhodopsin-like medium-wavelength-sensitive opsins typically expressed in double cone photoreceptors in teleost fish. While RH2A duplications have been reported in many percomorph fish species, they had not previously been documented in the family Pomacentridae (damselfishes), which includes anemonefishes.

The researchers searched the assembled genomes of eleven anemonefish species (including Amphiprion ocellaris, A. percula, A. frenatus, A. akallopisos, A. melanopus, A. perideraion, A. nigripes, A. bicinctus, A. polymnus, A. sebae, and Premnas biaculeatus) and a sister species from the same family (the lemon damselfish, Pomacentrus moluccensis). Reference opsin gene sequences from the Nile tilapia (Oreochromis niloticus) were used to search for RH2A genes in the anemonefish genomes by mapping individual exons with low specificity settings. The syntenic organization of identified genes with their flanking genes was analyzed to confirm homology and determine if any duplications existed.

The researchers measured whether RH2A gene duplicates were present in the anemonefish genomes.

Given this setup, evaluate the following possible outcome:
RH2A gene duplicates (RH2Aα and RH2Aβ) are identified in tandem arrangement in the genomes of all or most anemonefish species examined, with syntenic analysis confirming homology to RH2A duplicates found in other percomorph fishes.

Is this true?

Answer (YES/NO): YES